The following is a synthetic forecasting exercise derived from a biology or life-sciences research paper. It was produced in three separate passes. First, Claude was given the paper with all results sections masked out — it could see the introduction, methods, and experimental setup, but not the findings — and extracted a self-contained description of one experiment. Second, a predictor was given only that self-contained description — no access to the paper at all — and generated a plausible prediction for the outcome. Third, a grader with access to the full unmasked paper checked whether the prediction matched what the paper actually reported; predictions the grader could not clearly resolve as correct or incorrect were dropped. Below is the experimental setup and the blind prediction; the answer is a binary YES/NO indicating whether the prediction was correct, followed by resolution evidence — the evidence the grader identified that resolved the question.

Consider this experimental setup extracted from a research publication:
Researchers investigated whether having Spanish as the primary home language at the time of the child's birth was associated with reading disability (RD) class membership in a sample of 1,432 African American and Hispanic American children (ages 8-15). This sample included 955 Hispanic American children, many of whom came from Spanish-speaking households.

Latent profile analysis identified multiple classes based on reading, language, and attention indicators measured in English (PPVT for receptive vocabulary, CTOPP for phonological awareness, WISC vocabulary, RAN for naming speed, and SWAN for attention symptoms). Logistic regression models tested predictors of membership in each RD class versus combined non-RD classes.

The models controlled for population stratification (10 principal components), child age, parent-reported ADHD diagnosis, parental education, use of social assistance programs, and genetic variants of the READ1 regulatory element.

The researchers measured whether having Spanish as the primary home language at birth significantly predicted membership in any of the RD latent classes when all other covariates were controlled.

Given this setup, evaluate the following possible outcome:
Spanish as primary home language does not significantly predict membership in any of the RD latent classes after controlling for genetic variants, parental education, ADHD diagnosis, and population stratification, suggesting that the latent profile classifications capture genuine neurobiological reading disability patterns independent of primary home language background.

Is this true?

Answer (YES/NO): NO